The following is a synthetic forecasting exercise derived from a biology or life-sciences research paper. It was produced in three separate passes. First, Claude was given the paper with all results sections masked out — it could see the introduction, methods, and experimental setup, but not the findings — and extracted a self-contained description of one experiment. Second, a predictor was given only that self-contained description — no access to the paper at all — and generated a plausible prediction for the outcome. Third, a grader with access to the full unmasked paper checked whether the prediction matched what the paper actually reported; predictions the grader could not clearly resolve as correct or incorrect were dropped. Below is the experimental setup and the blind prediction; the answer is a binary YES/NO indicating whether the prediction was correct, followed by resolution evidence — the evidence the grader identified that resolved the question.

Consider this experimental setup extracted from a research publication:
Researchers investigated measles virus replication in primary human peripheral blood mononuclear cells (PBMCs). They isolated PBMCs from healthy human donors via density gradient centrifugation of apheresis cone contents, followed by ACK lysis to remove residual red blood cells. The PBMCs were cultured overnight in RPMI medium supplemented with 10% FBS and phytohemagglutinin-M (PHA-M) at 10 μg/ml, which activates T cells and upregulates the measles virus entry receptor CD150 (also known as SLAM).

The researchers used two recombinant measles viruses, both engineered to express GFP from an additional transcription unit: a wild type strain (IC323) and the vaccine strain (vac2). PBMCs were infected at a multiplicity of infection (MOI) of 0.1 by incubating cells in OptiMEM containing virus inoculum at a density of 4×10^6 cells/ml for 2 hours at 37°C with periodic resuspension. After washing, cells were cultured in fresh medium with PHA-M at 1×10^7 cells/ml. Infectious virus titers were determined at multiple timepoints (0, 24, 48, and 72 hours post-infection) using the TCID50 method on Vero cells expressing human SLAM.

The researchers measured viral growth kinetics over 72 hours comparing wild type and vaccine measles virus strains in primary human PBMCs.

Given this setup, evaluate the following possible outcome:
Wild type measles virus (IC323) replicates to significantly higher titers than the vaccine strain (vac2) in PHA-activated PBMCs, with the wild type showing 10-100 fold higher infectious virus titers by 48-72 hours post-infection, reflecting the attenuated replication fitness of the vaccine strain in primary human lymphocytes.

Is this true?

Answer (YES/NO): NO